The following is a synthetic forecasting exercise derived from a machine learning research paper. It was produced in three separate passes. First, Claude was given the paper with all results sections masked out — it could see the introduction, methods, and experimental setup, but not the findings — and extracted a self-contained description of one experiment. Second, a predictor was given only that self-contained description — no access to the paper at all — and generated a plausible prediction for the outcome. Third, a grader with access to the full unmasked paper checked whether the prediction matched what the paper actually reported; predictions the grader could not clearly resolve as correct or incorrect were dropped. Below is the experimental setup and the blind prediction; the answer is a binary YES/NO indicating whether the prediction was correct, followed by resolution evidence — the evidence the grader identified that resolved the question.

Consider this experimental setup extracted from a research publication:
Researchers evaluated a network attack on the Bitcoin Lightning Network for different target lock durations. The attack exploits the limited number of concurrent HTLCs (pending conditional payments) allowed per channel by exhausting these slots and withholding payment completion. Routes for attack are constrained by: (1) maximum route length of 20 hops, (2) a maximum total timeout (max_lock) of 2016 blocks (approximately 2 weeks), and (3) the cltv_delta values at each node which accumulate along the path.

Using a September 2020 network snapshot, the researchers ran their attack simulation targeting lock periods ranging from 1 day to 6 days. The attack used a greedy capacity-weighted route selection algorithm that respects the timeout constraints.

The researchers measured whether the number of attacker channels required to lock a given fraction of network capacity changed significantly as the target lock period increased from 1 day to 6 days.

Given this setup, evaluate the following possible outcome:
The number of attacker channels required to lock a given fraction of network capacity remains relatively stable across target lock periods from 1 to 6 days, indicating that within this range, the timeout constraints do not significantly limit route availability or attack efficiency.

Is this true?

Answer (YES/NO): YES